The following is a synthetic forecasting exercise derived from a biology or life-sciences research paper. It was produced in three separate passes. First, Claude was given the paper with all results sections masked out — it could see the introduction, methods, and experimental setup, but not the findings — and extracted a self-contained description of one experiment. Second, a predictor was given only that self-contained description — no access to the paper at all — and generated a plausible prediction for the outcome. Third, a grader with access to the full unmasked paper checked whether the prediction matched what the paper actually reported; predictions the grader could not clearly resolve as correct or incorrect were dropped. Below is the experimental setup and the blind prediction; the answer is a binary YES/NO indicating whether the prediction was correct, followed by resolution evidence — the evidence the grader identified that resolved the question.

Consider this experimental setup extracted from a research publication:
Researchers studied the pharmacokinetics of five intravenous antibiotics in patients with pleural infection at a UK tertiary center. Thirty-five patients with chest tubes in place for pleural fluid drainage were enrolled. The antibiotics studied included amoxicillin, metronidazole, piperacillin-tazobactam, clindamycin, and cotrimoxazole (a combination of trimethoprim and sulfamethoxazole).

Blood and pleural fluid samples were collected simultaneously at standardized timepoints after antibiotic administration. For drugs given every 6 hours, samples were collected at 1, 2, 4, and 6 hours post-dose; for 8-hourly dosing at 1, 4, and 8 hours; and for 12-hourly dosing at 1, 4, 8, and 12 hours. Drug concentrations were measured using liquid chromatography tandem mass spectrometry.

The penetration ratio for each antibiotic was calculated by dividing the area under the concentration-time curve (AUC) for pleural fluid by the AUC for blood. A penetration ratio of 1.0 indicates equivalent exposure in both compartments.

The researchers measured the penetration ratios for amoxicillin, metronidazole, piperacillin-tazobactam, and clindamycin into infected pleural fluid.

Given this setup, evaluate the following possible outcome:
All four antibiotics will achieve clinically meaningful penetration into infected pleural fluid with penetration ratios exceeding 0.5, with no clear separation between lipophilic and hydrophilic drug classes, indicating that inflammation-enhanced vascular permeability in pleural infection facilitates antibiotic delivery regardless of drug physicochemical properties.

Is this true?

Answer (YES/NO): YES